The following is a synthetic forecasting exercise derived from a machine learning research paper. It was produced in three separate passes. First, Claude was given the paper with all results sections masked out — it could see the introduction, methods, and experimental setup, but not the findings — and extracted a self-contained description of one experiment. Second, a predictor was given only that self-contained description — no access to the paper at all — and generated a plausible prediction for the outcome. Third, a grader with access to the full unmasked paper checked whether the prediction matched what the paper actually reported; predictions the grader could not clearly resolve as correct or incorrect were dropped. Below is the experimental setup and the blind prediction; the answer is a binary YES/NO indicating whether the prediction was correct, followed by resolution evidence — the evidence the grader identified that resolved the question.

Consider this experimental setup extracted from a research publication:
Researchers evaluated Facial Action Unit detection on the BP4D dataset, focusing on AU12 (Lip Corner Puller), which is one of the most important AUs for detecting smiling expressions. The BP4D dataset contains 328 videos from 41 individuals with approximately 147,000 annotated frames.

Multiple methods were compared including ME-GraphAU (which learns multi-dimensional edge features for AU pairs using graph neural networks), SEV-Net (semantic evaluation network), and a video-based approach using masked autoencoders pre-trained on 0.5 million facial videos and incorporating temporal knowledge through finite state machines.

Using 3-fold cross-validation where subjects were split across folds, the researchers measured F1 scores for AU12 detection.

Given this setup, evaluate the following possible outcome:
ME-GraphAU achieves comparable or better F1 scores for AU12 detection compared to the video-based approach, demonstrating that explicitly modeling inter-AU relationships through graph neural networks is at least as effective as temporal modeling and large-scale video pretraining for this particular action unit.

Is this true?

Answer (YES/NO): YES